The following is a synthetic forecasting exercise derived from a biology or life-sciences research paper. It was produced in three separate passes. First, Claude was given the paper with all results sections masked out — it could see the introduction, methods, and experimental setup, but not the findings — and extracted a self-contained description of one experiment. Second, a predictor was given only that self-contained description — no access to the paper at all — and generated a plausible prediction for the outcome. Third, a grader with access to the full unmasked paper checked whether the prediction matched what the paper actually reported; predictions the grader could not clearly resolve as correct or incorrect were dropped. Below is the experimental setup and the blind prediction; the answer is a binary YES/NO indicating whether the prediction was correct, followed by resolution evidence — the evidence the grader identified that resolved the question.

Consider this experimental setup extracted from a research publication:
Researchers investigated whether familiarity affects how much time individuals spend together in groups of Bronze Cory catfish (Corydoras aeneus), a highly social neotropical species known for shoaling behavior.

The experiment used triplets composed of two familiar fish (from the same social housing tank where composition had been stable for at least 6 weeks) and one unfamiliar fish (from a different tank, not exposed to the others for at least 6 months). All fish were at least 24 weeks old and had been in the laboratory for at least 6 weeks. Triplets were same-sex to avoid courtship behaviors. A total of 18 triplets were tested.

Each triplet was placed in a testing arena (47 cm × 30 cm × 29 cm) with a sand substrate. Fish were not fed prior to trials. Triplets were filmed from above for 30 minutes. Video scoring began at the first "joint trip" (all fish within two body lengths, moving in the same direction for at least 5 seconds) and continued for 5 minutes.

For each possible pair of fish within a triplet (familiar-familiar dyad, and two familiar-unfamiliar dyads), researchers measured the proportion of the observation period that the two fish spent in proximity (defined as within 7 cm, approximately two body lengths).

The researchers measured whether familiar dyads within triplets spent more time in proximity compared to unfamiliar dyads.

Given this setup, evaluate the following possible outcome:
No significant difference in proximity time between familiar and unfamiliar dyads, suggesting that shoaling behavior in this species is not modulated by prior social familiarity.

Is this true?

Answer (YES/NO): NO